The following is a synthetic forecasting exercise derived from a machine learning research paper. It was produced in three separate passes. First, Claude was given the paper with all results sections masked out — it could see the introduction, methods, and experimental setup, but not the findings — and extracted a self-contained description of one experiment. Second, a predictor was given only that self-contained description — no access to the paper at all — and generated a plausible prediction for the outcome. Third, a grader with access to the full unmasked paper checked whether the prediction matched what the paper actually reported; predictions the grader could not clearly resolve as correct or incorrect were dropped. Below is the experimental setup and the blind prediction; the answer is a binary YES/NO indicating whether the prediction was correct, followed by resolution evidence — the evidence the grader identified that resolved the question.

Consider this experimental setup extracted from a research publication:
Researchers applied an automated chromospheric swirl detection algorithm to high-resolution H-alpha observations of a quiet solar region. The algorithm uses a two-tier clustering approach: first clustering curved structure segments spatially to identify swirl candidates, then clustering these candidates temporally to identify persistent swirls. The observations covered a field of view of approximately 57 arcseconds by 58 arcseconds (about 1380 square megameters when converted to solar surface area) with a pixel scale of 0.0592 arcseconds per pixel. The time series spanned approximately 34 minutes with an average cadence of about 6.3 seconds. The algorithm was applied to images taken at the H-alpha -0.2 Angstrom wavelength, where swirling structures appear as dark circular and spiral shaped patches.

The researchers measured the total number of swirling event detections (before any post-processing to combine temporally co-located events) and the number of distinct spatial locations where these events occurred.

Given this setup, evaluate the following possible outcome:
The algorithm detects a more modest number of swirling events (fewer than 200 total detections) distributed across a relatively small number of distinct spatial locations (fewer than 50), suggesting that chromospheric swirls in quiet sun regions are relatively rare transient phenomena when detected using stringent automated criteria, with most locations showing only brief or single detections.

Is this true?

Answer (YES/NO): NO